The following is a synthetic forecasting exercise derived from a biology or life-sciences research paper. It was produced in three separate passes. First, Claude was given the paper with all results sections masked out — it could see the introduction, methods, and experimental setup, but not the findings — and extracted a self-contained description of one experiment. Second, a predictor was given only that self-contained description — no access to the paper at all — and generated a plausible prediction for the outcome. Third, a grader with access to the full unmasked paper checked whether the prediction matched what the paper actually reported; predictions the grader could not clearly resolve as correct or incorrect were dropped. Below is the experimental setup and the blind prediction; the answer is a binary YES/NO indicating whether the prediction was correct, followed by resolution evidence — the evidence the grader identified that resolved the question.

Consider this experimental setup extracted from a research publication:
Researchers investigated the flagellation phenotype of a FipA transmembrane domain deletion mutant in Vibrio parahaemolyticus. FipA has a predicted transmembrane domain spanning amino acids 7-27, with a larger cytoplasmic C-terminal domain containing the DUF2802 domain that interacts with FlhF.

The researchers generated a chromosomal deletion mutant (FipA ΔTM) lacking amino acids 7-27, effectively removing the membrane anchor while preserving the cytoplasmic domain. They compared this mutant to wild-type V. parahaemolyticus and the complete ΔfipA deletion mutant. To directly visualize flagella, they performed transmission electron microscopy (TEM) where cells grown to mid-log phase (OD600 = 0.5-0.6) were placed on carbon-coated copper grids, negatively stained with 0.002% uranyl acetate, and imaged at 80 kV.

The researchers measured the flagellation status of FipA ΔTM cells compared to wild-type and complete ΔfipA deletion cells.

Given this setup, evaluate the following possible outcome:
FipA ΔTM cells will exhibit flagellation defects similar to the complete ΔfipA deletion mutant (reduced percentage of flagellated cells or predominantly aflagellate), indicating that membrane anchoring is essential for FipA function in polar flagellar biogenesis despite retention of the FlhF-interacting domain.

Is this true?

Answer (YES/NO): YES